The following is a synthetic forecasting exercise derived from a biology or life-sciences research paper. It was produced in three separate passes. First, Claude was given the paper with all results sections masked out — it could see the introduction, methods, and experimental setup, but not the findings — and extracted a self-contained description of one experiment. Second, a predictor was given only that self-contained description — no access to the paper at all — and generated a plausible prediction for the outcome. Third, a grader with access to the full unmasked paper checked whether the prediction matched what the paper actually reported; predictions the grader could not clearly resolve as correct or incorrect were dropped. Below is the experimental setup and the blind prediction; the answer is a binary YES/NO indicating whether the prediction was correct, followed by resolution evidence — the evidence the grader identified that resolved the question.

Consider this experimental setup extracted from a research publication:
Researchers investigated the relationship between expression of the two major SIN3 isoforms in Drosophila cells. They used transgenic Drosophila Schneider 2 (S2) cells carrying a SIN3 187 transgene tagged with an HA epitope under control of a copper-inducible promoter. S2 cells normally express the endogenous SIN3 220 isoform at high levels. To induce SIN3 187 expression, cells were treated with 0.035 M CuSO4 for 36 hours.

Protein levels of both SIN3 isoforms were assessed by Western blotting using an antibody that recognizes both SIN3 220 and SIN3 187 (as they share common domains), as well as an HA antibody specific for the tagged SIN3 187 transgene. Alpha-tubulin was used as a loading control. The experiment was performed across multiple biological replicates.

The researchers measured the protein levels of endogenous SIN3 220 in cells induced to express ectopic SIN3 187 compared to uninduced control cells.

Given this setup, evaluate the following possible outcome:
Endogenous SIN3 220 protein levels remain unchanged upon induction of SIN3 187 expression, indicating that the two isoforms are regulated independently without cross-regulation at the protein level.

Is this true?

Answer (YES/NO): NO